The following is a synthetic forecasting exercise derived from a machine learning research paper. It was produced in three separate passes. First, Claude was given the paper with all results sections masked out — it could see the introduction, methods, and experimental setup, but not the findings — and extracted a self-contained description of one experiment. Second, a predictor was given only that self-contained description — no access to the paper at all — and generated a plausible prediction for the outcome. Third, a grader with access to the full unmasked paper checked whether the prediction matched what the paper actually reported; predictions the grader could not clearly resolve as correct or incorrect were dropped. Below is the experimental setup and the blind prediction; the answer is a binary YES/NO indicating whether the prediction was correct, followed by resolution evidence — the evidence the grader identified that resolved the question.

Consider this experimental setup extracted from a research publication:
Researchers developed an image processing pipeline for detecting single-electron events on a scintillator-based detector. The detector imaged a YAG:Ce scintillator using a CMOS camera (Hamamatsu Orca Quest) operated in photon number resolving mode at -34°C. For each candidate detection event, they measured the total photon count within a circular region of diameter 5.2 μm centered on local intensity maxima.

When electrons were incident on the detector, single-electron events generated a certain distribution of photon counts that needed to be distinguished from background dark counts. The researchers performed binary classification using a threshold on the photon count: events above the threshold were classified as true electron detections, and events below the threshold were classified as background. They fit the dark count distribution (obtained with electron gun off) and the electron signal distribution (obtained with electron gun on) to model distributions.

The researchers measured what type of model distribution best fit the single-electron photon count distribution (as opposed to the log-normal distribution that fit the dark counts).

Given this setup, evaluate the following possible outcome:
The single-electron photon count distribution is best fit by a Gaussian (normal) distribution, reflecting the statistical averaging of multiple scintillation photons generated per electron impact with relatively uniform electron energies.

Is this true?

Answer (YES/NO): YES